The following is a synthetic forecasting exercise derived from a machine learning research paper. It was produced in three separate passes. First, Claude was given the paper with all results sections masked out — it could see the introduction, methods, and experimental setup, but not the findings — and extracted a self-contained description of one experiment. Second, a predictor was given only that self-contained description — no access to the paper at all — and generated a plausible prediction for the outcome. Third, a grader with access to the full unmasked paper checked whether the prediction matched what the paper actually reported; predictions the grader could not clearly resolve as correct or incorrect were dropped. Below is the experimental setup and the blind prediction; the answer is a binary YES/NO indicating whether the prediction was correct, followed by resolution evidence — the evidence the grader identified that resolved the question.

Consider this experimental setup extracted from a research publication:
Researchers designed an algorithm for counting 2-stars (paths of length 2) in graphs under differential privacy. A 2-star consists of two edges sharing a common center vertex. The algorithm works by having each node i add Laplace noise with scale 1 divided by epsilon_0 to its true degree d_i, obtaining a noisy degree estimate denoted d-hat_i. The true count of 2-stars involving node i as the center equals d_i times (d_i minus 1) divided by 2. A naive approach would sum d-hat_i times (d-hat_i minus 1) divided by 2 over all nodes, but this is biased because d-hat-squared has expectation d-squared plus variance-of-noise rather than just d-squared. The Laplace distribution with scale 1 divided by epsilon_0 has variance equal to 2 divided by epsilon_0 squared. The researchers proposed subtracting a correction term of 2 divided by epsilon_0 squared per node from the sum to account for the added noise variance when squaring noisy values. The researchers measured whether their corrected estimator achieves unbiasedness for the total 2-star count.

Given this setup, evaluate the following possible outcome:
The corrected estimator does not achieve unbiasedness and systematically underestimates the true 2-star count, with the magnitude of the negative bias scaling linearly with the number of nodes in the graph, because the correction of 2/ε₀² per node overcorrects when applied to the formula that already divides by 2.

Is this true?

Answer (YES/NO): NO